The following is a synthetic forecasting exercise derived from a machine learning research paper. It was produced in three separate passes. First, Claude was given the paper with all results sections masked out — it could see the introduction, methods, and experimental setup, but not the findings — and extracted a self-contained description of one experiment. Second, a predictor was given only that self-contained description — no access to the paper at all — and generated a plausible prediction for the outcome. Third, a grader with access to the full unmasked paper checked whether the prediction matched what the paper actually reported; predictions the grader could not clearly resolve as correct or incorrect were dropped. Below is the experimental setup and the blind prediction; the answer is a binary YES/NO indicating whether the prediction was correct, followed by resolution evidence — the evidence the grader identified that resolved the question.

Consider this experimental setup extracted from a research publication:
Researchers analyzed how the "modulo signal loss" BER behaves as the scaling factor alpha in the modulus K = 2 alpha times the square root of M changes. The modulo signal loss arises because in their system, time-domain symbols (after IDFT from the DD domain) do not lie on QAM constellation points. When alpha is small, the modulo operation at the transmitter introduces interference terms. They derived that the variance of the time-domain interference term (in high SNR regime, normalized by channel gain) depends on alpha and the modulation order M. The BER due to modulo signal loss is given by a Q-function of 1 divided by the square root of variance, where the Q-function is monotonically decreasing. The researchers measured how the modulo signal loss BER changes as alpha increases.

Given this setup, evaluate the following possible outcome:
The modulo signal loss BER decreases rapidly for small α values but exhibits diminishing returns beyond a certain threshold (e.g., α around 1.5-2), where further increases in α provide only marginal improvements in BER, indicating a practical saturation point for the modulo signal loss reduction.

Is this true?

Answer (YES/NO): NO